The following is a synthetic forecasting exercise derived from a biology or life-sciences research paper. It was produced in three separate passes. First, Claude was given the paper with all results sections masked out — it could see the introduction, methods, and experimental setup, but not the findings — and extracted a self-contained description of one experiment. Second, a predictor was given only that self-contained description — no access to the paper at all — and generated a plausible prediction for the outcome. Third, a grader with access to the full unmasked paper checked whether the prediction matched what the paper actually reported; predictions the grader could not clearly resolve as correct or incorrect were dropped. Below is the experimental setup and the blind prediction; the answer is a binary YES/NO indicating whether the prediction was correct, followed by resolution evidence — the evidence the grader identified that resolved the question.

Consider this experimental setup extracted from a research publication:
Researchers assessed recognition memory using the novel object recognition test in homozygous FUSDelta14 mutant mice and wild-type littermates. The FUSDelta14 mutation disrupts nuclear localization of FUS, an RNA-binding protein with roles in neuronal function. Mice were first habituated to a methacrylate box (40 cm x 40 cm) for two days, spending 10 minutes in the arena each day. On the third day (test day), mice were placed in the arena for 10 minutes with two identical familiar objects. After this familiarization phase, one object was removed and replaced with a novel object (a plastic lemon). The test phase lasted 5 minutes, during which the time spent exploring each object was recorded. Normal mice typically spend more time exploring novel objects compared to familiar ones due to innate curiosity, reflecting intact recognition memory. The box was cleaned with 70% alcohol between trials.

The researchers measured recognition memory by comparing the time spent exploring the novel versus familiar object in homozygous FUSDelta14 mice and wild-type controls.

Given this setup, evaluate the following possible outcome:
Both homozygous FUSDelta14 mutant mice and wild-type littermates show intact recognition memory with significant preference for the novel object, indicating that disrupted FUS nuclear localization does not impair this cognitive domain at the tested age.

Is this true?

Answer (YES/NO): NO